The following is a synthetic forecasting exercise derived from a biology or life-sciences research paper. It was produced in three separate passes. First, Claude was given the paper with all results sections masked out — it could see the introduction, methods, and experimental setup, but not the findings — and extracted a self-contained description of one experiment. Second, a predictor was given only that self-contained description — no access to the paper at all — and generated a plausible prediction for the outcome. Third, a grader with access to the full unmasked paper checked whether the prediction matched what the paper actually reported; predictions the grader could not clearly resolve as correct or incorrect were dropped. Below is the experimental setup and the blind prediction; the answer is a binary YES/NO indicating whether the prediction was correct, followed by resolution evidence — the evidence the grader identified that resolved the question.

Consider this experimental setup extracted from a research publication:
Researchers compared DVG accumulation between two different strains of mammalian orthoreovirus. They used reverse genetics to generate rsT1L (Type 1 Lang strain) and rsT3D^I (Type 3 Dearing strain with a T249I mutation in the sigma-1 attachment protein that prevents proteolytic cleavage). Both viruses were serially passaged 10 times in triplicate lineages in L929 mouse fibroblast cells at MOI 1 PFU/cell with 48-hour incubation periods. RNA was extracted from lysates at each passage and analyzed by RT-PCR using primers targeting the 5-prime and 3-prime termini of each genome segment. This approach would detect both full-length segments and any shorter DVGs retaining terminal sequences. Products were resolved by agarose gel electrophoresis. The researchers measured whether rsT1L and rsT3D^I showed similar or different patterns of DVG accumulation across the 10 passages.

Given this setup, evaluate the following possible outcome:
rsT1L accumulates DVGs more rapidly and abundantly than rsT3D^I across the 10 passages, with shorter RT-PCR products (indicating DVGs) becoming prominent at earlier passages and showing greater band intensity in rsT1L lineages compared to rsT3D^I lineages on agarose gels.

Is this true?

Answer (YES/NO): NO